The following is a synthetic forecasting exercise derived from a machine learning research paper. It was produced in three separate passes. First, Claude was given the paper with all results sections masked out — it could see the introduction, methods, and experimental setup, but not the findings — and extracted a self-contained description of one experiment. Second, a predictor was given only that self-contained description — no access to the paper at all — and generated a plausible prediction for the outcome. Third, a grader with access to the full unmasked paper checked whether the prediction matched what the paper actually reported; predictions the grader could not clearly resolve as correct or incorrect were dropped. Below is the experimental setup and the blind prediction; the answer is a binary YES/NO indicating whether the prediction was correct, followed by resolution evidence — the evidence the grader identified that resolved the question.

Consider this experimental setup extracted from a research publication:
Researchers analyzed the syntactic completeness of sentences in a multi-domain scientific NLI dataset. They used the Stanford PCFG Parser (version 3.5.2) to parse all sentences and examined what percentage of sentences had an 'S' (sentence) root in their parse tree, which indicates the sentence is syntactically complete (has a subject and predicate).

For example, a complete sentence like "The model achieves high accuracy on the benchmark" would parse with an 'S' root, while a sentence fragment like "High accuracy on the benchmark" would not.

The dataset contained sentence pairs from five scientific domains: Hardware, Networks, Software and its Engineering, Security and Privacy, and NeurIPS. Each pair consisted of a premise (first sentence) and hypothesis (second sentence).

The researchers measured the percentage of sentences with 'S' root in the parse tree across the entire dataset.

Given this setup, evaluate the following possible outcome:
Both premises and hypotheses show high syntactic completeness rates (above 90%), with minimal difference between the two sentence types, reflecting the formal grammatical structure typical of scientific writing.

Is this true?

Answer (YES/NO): YES